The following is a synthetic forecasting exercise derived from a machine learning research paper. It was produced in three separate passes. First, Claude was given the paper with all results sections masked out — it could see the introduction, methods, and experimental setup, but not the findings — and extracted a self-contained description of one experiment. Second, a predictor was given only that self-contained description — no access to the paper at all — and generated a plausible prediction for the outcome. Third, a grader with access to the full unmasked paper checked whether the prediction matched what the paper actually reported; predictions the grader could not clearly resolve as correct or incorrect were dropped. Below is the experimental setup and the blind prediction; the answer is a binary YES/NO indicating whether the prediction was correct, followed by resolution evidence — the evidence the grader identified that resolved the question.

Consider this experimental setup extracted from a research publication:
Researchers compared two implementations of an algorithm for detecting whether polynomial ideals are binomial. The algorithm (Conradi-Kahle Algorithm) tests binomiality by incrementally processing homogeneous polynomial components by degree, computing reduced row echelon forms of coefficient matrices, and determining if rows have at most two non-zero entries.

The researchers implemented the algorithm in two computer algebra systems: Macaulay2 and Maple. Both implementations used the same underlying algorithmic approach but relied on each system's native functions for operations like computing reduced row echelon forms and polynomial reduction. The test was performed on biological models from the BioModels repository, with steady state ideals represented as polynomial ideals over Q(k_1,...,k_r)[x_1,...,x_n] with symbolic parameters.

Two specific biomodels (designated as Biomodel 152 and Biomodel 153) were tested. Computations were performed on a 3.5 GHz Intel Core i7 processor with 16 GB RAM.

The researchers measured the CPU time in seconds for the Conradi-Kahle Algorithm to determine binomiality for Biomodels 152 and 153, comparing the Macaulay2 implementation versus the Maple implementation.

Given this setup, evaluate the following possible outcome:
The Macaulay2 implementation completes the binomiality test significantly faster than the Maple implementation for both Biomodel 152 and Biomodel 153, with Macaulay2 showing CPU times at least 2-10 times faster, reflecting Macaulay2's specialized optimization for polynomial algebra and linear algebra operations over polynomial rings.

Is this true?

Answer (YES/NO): YES